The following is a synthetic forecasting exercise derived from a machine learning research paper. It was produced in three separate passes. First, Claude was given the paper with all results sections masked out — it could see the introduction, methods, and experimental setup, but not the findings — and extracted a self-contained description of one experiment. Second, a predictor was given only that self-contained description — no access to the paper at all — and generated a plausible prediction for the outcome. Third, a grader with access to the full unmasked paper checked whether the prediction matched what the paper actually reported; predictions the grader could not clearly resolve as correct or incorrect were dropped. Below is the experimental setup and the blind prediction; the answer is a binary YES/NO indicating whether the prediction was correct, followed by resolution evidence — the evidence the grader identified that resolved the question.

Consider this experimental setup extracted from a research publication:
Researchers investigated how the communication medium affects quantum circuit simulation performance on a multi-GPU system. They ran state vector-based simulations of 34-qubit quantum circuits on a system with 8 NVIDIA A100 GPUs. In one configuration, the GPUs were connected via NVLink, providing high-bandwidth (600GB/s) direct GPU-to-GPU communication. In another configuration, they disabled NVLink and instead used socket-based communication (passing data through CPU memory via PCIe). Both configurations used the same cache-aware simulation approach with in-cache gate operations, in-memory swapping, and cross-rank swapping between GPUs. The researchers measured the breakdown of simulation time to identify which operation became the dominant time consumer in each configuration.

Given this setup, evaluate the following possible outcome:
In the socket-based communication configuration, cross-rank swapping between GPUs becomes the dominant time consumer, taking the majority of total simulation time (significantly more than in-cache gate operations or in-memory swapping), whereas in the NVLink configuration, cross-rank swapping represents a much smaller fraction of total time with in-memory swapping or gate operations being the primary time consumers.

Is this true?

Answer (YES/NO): YES